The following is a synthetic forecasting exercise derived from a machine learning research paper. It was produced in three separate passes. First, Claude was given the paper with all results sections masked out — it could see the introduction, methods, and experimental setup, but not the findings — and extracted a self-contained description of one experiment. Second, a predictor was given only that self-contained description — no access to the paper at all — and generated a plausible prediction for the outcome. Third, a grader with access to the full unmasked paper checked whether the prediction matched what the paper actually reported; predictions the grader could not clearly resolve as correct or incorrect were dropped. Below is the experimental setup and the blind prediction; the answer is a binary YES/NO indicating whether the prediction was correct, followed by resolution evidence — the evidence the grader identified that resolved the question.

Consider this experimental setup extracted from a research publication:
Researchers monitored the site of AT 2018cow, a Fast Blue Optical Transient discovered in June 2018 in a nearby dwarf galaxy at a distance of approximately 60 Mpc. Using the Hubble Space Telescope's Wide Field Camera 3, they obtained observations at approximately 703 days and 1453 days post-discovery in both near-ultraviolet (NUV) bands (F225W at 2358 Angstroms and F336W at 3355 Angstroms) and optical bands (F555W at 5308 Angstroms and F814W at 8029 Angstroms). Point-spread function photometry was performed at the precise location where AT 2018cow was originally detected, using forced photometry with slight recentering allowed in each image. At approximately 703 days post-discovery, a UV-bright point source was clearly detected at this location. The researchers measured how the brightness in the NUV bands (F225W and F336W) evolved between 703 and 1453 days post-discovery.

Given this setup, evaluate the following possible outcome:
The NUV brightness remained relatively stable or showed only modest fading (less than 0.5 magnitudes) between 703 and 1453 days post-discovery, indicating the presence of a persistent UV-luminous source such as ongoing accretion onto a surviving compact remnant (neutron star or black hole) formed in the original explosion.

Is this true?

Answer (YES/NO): NO